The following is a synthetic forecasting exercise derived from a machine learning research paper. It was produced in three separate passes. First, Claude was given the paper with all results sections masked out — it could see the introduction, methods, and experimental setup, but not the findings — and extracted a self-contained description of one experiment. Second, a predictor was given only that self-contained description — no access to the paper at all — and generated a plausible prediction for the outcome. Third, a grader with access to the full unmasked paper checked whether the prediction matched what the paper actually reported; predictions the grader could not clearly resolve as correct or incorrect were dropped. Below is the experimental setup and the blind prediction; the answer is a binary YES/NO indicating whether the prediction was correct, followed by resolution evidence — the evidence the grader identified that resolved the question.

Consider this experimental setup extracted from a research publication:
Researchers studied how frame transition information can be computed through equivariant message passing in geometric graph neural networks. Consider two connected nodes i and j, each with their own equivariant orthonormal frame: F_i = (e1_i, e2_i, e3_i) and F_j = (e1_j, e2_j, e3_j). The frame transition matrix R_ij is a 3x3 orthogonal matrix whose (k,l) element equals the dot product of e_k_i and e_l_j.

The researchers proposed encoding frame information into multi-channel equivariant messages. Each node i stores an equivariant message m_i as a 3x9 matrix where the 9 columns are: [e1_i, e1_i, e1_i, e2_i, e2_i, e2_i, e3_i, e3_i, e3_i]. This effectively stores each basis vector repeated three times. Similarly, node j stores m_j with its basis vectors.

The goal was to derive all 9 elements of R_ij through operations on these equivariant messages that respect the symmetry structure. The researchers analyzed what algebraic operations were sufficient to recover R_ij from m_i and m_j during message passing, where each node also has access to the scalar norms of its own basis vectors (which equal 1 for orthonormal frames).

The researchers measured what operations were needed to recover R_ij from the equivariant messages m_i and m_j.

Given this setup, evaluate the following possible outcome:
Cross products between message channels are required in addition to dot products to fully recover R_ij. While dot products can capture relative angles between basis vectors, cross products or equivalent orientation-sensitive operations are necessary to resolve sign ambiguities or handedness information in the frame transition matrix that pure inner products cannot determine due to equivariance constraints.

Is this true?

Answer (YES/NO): NO